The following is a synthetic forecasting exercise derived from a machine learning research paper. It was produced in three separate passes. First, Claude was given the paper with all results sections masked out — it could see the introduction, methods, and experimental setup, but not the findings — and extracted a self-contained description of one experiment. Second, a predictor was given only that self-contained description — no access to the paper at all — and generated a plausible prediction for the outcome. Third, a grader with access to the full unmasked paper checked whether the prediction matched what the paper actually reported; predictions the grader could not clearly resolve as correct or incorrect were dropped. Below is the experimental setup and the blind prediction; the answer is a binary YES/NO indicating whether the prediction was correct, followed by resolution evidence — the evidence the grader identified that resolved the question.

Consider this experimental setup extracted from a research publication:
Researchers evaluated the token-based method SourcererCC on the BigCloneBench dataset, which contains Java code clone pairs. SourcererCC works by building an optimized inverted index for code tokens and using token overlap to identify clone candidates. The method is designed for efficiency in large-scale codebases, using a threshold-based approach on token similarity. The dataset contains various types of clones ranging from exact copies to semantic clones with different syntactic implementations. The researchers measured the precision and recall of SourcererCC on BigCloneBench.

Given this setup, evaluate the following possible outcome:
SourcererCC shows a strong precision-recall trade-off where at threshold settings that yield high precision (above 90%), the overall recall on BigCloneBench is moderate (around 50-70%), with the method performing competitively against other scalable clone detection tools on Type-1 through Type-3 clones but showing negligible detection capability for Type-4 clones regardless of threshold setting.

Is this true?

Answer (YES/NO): NO